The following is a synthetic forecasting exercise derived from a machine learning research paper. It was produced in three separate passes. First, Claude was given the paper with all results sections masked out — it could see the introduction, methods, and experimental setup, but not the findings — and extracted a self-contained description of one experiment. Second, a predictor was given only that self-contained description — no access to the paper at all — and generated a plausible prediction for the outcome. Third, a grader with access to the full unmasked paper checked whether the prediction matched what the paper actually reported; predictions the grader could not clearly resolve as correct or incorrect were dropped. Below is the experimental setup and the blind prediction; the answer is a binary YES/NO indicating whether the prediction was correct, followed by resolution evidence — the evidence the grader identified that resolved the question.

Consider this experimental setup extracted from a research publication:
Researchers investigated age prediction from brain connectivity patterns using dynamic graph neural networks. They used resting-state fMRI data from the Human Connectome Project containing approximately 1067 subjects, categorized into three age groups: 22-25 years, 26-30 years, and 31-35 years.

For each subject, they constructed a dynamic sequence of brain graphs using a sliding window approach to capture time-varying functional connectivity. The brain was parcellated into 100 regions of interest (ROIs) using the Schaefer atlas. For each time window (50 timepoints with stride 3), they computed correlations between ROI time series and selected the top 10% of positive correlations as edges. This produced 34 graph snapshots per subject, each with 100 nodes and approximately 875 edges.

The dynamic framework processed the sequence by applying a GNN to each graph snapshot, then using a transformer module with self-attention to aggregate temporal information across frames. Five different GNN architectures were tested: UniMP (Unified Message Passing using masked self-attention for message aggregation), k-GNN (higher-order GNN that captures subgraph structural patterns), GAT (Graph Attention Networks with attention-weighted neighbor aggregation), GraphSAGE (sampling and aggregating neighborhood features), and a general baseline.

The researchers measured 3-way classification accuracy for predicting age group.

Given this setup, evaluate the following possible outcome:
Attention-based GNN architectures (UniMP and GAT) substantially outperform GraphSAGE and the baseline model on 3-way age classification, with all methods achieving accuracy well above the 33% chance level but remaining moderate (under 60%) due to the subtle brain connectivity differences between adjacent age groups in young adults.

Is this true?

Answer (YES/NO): NO